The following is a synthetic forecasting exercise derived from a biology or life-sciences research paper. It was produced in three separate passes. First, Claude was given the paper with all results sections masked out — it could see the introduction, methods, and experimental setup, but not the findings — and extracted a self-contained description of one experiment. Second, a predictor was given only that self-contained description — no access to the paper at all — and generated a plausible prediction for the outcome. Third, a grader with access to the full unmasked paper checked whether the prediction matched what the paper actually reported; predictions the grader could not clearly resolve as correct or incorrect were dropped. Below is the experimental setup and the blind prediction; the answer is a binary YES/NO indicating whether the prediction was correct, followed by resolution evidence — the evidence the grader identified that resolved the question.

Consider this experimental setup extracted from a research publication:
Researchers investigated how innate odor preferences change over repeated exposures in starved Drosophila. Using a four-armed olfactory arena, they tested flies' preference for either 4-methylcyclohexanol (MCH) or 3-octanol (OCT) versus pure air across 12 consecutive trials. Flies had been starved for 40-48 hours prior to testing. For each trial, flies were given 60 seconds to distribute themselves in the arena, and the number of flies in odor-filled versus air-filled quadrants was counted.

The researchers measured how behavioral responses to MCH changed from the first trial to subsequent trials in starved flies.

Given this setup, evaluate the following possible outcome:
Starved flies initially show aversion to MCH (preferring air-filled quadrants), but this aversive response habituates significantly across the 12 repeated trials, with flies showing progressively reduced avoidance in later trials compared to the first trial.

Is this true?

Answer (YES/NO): NO